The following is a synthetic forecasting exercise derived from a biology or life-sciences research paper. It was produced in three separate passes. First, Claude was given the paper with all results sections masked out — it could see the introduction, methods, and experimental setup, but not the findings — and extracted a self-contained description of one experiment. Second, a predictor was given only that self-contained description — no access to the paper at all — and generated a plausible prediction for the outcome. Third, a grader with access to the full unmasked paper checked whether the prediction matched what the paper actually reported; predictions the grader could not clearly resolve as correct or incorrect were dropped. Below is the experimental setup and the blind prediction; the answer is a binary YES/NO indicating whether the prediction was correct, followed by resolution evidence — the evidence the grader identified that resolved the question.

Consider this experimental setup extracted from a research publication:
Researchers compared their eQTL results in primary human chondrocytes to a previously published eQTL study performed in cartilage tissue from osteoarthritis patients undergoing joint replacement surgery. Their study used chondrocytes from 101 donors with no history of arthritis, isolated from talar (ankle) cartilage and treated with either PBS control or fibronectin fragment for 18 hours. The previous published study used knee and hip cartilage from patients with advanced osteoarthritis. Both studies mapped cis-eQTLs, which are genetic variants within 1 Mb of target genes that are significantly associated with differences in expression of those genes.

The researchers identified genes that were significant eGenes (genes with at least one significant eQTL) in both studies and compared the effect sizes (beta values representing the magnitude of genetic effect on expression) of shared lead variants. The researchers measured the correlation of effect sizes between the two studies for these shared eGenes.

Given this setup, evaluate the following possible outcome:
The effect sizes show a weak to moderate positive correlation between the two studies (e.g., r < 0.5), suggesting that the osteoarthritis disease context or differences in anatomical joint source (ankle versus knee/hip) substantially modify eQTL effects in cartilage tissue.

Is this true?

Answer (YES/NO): NO